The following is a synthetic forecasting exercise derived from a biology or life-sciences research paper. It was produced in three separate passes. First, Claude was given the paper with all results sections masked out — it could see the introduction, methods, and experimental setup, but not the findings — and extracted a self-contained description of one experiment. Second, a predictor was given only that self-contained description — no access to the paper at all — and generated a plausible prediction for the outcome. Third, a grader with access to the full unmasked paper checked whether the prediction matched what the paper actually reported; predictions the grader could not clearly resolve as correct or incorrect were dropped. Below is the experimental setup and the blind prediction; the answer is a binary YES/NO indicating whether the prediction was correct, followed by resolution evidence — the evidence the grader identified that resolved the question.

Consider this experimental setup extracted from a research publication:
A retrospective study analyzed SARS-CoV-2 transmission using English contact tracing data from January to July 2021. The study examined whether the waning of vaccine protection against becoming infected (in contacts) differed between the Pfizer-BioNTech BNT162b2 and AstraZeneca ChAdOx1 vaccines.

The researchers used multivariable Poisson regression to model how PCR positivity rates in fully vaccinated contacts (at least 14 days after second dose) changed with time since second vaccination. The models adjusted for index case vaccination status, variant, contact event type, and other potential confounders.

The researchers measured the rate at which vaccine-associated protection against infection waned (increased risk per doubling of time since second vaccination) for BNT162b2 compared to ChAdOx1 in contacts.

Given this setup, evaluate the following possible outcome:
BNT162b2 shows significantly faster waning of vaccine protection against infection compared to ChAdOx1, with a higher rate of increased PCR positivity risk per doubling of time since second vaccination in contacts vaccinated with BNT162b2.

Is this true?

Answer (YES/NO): YES